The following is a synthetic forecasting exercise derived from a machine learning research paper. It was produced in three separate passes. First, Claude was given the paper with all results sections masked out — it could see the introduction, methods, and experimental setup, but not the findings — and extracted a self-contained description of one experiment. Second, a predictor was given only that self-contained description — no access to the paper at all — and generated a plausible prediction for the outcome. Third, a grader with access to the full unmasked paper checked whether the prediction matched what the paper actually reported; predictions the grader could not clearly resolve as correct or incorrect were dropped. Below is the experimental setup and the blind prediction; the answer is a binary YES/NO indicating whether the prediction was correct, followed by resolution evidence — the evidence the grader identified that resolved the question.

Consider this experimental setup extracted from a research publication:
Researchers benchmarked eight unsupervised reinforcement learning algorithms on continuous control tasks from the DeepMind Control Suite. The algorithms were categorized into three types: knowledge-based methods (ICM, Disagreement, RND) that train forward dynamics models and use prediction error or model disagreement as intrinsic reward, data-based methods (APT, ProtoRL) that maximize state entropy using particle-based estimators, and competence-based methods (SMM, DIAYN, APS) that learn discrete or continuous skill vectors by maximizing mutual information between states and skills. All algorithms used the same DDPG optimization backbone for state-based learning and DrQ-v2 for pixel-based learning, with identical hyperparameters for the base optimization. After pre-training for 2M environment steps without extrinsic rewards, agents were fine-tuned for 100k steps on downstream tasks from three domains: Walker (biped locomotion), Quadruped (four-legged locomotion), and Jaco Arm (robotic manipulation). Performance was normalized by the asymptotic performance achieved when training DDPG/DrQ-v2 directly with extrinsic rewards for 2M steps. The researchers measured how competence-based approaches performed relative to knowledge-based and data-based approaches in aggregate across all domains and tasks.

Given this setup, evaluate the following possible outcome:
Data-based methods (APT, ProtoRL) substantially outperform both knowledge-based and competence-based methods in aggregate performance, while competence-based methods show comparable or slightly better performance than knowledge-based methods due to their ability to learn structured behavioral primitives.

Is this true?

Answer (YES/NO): NO